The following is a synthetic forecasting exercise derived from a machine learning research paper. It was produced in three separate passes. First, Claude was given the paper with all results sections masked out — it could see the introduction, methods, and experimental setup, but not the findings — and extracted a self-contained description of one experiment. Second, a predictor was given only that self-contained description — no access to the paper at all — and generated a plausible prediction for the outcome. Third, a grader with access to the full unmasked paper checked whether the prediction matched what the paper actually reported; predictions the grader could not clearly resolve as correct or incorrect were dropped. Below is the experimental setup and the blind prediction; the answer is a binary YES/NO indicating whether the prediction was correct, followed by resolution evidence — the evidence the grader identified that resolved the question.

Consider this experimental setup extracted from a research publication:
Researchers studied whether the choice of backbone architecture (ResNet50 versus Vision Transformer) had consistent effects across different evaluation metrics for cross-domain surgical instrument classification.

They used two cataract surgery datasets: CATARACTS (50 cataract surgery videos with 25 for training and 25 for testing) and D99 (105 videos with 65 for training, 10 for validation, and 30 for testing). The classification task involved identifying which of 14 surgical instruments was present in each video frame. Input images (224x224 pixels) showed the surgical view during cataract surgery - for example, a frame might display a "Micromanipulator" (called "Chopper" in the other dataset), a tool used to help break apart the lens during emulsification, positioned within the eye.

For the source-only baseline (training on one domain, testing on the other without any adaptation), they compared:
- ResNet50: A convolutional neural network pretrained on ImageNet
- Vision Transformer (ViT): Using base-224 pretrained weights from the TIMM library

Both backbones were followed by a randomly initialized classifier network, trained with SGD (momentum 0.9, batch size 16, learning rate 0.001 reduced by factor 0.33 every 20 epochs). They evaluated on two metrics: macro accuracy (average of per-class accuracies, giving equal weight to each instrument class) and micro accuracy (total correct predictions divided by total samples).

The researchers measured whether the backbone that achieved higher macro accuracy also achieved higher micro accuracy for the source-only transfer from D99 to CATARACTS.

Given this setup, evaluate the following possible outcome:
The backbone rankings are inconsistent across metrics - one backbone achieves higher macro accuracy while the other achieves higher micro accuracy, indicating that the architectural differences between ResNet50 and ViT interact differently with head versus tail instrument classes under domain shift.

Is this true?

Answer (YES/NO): YES